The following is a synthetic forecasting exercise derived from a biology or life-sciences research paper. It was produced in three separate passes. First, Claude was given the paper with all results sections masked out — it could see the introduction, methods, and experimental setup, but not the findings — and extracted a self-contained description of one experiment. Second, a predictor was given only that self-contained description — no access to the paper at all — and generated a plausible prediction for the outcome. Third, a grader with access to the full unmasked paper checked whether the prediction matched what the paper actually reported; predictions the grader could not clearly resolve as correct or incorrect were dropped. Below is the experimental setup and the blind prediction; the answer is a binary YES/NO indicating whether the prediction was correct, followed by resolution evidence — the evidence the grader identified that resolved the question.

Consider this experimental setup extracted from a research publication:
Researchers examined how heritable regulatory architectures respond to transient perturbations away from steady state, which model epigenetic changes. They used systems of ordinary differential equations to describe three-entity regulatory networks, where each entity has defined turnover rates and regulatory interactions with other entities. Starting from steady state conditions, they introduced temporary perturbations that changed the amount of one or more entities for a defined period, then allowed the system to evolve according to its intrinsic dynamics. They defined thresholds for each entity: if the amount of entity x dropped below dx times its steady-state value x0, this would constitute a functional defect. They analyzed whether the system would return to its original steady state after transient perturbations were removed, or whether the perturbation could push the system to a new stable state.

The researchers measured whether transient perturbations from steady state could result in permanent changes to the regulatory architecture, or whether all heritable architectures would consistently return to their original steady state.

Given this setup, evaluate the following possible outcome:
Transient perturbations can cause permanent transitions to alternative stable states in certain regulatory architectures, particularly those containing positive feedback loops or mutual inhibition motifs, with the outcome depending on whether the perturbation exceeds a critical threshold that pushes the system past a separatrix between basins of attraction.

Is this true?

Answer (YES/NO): NO